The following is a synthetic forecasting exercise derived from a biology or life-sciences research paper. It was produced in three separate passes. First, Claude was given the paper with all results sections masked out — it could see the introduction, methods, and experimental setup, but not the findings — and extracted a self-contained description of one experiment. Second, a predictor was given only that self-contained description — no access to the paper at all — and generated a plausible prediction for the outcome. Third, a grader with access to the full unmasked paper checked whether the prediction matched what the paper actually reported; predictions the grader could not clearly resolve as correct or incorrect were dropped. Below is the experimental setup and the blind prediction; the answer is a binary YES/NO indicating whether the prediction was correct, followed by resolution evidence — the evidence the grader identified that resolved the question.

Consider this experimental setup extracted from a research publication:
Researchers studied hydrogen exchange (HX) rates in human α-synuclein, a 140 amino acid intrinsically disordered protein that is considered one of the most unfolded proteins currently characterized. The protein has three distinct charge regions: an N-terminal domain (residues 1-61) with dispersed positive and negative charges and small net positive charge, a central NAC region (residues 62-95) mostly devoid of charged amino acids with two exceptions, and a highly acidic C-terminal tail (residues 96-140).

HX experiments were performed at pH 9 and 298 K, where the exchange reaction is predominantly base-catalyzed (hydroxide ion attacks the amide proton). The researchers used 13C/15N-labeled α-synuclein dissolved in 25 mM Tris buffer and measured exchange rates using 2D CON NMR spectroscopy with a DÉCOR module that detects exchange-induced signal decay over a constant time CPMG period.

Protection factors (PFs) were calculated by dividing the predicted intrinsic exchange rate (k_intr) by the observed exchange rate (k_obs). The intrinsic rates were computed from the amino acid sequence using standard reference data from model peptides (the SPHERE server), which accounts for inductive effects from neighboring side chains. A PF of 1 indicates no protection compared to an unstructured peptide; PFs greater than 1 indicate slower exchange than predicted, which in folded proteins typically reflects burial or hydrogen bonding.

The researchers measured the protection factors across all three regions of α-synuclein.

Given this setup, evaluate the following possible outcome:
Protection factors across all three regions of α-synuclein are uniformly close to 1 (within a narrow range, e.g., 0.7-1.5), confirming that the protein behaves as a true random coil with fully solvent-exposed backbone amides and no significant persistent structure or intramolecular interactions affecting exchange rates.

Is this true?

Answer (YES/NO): NO